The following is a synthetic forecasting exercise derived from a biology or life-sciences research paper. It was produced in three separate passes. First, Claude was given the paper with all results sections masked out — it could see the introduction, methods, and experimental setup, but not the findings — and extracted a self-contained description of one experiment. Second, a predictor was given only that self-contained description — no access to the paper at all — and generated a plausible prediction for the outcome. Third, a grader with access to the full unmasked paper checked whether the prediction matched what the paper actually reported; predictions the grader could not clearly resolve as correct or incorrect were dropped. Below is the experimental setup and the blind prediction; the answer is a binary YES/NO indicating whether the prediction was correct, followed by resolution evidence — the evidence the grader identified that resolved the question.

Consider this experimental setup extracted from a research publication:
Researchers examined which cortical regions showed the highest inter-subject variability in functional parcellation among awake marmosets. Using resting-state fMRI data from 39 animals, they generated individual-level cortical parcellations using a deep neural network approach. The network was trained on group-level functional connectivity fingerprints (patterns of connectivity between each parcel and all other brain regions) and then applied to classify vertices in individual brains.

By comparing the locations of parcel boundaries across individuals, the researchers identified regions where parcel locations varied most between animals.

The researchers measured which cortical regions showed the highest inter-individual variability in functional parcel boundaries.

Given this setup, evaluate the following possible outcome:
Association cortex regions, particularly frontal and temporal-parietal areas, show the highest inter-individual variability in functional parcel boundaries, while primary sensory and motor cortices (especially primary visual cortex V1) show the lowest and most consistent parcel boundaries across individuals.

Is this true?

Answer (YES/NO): NO